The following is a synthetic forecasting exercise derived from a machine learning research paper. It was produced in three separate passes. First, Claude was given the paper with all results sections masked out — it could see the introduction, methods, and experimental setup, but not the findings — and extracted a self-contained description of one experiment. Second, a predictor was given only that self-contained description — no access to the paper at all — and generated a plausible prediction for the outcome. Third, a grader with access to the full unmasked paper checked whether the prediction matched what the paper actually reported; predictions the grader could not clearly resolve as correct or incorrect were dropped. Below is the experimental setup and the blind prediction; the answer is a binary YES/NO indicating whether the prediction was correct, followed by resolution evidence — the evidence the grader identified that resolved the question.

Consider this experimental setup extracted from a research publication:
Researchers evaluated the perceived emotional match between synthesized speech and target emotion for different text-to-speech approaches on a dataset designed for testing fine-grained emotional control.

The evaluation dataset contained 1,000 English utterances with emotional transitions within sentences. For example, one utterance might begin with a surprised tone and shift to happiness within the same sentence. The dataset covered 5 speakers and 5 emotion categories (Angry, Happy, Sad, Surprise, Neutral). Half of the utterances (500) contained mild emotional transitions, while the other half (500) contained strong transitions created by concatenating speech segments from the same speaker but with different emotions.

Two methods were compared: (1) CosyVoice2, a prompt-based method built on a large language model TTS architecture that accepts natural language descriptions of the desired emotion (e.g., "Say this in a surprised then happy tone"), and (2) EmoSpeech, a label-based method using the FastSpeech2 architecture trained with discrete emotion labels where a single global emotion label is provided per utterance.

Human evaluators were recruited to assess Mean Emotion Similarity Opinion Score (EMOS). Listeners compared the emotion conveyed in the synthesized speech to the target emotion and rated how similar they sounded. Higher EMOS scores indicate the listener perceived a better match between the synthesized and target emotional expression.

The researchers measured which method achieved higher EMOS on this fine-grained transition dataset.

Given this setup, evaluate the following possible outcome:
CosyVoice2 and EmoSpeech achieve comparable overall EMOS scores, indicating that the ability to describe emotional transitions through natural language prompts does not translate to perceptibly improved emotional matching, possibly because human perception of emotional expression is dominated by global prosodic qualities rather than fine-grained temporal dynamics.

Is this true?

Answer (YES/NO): NO